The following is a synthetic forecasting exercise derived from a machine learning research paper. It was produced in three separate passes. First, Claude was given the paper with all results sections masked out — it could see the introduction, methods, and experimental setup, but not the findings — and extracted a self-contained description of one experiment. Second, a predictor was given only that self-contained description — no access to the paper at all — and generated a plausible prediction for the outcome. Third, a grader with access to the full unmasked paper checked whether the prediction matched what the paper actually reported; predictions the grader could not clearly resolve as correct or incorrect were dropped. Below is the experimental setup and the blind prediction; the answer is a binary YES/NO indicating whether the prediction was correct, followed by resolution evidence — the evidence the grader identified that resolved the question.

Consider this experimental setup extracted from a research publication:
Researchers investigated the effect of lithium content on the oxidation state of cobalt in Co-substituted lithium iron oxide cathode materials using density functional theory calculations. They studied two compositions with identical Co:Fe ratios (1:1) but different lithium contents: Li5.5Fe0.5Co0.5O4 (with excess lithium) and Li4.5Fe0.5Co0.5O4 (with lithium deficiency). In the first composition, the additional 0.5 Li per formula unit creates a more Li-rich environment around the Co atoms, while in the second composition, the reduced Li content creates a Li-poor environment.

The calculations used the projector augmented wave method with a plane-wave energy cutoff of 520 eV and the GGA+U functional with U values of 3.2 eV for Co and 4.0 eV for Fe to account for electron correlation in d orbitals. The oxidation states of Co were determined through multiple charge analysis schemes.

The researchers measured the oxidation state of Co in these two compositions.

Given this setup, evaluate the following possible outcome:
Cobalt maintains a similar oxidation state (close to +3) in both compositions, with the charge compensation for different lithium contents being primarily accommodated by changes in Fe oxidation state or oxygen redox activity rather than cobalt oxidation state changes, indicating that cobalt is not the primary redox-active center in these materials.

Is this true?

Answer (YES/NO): NO